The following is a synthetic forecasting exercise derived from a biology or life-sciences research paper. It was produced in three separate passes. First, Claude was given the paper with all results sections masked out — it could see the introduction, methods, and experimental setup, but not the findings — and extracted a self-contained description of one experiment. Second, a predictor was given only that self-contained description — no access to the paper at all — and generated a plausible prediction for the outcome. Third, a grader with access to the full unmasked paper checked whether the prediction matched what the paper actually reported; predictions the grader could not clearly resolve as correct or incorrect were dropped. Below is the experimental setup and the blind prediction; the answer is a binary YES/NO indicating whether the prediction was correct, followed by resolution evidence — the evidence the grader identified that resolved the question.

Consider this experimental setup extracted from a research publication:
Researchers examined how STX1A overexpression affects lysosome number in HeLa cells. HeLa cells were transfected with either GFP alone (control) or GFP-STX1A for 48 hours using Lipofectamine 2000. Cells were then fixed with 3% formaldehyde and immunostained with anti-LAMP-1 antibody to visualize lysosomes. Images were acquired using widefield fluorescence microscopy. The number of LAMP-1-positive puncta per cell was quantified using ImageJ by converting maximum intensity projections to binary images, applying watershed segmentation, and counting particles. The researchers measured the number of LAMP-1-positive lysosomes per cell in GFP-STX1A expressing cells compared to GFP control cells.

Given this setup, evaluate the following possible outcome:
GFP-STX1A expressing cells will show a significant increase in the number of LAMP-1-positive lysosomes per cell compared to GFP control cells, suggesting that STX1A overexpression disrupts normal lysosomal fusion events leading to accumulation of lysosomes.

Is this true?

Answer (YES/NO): NO